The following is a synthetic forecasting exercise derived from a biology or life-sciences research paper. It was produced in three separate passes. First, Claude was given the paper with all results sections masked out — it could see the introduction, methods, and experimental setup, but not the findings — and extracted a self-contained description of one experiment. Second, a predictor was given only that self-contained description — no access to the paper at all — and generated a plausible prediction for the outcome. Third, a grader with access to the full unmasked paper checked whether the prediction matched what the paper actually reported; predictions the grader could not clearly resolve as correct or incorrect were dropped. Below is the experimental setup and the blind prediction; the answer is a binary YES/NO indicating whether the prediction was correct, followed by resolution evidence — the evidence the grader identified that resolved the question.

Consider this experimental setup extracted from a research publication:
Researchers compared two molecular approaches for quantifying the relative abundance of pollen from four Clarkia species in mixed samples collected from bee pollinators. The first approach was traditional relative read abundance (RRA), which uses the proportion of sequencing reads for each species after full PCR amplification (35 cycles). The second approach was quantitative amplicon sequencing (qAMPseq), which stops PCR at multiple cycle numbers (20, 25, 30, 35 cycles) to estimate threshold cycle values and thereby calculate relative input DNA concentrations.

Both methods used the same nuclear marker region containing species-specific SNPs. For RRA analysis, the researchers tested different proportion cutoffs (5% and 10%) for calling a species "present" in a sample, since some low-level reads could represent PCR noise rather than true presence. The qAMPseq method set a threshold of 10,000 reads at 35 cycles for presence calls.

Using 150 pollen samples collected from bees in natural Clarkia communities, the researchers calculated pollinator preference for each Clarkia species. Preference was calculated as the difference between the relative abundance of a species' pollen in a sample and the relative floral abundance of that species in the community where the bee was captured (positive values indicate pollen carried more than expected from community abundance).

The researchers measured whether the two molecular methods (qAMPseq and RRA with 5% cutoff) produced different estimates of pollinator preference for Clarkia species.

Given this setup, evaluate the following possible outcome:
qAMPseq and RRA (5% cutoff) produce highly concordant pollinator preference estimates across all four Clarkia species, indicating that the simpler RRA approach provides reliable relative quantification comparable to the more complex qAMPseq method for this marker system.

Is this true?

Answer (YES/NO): YES